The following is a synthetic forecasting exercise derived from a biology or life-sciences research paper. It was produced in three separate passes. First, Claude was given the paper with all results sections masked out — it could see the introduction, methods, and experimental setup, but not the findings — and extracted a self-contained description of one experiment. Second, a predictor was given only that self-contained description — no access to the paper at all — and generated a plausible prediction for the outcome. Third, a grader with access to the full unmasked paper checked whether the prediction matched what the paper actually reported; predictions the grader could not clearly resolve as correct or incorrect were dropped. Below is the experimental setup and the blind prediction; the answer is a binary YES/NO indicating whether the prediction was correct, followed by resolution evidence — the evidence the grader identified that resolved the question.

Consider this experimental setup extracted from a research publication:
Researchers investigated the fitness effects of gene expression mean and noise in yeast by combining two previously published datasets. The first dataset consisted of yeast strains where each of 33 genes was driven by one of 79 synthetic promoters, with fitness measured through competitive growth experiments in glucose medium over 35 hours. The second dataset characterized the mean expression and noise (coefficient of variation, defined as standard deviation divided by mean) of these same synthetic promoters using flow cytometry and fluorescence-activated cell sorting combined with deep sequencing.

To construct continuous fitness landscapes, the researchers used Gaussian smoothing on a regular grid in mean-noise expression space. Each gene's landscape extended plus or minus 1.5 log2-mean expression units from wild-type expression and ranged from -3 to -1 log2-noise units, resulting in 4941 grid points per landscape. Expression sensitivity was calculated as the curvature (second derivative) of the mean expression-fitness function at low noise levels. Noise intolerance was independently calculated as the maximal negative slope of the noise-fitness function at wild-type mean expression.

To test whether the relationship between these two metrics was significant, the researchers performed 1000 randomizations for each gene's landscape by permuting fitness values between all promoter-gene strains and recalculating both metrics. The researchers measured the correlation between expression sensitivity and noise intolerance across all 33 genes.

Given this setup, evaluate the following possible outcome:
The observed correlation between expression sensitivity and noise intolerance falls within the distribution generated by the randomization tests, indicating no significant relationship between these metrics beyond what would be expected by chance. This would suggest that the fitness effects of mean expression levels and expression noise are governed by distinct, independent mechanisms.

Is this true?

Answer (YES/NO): NO